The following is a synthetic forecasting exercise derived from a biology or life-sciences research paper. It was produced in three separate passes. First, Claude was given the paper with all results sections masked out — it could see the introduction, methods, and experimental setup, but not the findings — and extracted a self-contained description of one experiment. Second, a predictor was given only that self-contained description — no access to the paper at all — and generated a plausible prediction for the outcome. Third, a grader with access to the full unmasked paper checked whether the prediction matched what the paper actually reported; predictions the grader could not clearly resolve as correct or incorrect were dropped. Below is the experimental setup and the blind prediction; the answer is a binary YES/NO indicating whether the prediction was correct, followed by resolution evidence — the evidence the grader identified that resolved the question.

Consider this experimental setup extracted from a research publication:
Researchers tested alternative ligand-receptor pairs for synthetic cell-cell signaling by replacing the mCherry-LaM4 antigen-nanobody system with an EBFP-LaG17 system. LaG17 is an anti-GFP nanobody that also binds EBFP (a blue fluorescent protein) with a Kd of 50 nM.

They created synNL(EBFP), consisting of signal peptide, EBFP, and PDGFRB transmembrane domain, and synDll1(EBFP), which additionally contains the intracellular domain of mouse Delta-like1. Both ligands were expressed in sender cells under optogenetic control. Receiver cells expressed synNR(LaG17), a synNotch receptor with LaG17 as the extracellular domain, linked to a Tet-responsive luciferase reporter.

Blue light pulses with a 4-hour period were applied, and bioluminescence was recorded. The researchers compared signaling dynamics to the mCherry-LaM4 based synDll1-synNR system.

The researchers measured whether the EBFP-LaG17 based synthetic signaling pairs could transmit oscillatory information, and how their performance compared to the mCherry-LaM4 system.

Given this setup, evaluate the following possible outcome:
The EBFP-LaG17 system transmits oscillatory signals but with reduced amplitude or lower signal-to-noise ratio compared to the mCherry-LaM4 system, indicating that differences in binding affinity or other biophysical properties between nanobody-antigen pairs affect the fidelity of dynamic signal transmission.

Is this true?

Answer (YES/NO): YES